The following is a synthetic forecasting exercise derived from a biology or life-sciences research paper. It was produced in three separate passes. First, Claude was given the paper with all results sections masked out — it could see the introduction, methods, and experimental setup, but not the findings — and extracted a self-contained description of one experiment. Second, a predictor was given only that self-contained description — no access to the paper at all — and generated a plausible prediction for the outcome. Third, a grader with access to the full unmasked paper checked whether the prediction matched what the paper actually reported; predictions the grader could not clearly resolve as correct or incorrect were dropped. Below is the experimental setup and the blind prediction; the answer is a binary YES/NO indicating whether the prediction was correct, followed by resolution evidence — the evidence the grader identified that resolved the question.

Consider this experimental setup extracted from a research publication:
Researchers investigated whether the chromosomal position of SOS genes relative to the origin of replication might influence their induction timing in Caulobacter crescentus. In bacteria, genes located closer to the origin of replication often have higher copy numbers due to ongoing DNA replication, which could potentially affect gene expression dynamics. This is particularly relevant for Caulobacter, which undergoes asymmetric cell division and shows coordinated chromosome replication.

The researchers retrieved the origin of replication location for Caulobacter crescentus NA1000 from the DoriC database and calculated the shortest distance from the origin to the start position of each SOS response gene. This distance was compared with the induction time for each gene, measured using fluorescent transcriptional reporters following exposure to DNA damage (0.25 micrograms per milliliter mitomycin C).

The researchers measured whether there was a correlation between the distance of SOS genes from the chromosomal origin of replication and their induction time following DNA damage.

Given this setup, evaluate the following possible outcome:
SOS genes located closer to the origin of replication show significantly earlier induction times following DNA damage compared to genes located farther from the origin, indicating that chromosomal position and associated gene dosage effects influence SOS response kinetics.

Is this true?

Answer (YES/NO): NO